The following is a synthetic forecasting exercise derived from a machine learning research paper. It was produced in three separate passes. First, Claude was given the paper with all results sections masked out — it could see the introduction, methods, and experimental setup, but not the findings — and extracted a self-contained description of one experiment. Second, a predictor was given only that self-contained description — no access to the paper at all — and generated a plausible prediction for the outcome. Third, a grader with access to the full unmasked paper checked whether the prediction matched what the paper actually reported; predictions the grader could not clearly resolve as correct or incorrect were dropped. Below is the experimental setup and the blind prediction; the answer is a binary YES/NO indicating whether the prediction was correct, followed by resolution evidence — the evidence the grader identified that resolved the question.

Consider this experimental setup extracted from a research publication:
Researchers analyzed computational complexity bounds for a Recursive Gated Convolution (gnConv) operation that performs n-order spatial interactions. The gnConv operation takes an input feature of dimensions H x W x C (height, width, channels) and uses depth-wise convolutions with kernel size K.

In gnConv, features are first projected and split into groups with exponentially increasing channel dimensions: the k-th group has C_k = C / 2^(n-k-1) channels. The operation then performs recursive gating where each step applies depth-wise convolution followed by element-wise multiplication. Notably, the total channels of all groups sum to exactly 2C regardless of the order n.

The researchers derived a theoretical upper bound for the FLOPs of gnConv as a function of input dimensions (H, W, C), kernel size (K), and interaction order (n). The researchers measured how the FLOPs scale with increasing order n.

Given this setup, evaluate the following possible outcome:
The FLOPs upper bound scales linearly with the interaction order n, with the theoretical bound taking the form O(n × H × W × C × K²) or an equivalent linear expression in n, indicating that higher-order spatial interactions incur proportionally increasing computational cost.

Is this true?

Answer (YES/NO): NO